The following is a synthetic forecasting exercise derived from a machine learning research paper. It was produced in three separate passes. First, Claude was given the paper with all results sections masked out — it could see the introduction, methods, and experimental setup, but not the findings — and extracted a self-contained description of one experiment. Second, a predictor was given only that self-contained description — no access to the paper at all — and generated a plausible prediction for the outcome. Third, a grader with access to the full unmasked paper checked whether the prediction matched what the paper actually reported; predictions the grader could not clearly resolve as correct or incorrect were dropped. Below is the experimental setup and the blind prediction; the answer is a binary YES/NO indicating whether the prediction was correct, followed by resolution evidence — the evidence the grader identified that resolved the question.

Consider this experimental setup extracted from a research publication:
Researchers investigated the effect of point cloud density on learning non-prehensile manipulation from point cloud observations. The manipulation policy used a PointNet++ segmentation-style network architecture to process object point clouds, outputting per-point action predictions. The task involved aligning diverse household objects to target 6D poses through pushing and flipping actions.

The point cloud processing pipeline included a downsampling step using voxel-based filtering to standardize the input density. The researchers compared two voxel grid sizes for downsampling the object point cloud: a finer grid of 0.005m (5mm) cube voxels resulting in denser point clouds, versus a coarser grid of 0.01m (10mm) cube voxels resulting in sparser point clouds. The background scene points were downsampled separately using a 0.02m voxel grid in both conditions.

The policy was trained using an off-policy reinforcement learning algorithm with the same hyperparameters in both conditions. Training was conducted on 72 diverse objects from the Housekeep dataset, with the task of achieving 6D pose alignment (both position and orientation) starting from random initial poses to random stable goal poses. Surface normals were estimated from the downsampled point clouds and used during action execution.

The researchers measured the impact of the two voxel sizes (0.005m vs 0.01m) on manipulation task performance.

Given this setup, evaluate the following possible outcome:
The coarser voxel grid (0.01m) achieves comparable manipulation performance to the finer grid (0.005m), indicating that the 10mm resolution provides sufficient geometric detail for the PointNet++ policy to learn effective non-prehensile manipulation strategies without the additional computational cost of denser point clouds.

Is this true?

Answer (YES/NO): NO